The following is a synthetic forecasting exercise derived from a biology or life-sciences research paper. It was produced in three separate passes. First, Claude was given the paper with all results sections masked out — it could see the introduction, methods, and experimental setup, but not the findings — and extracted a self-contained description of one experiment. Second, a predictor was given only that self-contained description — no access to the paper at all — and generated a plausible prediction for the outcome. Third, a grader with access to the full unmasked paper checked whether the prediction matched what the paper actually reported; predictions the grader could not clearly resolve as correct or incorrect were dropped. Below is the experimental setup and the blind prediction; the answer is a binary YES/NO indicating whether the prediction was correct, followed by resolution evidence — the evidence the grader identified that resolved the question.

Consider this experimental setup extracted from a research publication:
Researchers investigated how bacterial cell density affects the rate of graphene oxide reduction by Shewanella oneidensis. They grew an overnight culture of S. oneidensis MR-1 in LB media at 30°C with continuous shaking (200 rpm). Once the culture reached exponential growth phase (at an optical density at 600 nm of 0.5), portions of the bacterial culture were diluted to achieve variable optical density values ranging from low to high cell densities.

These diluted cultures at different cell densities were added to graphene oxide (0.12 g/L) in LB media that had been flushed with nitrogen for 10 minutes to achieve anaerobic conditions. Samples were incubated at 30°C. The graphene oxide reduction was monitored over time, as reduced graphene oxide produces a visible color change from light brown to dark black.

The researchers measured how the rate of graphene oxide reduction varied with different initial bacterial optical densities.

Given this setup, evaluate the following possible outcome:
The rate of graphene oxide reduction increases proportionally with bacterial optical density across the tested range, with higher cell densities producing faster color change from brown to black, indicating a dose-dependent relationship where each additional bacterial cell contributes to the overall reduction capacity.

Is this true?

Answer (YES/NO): NO